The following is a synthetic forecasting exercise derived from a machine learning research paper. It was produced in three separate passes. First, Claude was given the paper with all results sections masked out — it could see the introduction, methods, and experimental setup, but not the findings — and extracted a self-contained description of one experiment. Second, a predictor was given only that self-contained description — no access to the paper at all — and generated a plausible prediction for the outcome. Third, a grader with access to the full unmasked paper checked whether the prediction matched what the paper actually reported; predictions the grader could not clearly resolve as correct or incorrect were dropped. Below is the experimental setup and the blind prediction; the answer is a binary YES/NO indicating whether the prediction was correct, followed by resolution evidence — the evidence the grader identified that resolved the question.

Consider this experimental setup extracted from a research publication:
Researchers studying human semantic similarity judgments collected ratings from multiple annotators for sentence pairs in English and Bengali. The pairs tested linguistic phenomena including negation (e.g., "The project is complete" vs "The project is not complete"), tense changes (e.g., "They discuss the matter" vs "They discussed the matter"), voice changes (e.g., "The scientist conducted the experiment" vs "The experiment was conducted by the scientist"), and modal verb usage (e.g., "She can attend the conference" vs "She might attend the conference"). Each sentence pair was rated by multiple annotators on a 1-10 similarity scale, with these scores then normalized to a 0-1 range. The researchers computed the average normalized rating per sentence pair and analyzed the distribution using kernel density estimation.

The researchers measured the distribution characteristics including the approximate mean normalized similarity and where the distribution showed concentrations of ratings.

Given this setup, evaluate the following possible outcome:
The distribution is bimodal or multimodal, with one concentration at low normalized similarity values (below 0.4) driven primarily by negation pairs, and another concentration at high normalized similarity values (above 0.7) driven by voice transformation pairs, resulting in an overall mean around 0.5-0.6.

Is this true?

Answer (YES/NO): NO